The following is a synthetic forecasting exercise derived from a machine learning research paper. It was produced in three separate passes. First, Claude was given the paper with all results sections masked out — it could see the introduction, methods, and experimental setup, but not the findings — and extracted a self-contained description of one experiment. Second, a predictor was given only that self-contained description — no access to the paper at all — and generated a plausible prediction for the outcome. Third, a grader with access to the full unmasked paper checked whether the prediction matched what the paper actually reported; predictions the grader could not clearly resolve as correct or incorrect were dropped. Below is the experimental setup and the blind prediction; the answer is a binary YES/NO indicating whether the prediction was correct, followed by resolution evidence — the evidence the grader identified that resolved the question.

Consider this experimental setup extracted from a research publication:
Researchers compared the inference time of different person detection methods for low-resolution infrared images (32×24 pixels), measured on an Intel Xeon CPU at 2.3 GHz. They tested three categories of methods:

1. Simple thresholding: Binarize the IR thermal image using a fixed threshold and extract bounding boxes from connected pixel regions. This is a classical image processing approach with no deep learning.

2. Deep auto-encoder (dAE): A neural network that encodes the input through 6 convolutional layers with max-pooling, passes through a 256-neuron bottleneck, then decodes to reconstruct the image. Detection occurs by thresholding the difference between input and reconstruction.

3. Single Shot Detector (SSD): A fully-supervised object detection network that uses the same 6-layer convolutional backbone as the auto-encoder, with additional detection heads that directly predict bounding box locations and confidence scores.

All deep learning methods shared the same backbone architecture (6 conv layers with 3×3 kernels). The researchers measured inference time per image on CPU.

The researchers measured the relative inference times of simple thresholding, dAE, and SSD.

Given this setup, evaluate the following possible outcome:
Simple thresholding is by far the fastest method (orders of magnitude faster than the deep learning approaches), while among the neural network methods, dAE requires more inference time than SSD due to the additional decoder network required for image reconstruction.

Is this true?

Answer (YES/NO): NO